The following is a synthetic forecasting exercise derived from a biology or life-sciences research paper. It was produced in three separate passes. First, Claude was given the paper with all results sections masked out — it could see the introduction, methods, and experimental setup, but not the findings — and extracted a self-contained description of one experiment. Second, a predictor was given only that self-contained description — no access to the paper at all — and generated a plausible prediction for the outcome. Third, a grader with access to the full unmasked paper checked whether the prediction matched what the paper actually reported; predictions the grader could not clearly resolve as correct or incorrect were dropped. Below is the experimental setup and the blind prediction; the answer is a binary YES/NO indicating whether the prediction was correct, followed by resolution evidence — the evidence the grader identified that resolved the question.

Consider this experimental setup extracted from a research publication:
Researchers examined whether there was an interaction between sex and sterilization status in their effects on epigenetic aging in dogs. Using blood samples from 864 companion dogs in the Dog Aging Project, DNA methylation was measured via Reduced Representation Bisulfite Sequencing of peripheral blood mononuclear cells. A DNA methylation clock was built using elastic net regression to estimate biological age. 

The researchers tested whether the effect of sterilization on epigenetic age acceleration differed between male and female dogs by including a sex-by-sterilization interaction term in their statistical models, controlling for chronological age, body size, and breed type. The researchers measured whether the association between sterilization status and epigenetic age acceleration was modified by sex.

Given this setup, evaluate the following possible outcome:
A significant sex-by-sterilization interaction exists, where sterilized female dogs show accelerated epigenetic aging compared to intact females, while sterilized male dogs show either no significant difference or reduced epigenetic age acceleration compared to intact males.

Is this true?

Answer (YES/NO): NO